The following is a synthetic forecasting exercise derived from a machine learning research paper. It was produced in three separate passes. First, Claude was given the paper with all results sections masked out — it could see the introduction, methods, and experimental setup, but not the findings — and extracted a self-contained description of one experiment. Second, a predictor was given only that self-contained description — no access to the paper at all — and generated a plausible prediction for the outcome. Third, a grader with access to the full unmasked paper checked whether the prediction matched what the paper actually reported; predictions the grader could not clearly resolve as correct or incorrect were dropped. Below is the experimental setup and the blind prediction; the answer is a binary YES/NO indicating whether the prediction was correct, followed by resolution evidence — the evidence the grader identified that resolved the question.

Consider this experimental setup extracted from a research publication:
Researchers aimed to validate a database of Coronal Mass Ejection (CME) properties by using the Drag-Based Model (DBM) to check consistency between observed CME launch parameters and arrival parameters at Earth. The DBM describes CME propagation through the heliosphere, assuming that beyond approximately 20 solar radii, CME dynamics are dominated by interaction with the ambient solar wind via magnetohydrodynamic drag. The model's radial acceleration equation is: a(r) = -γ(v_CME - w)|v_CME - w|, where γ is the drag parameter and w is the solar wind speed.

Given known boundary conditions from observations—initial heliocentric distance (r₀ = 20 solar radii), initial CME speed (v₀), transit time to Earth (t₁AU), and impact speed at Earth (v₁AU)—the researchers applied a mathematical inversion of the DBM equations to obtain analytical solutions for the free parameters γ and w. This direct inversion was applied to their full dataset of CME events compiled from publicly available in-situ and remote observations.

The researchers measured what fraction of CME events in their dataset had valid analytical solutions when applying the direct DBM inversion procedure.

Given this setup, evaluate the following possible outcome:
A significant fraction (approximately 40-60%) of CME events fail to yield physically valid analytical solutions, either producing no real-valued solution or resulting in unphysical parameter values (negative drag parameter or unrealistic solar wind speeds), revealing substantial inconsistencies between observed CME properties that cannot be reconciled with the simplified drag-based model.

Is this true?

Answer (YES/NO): NO